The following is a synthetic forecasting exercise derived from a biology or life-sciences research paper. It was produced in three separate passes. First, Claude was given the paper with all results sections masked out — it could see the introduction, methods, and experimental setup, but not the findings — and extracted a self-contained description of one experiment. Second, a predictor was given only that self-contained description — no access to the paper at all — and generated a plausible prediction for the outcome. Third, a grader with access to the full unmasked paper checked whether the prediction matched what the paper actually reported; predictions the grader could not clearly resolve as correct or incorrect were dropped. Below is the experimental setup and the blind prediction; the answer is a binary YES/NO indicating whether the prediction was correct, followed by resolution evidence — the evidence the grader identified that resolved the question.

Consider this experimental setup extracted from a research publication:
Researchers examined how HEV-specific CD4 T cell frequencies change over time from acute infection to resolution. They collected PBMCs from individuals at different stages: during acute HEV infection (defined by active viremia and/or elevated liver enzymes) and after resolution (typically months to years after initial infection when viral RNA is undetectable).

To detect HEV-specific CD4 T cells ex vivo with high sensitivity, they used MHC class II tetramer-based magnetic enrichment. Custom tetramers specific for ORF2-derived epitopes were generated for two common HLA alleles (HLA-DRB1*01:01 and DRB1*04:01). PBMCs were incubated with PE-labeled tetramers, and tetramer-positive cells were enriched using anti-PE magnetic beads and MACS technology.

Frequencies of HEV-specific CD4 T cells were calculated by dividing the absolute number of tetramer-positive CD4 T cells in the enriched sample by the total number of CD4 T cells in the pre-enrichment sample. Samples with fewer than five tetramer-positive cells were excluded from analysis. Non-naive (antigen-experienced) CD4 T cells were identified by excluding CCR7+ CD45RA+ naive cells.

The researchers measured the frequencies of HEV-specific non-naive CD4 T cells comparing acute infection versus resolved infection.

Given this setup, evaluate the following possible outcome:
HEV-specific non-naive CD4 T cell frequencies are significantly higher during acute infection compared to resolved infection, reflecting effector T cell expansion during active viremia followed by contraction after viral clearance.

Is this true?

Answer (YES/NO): YES